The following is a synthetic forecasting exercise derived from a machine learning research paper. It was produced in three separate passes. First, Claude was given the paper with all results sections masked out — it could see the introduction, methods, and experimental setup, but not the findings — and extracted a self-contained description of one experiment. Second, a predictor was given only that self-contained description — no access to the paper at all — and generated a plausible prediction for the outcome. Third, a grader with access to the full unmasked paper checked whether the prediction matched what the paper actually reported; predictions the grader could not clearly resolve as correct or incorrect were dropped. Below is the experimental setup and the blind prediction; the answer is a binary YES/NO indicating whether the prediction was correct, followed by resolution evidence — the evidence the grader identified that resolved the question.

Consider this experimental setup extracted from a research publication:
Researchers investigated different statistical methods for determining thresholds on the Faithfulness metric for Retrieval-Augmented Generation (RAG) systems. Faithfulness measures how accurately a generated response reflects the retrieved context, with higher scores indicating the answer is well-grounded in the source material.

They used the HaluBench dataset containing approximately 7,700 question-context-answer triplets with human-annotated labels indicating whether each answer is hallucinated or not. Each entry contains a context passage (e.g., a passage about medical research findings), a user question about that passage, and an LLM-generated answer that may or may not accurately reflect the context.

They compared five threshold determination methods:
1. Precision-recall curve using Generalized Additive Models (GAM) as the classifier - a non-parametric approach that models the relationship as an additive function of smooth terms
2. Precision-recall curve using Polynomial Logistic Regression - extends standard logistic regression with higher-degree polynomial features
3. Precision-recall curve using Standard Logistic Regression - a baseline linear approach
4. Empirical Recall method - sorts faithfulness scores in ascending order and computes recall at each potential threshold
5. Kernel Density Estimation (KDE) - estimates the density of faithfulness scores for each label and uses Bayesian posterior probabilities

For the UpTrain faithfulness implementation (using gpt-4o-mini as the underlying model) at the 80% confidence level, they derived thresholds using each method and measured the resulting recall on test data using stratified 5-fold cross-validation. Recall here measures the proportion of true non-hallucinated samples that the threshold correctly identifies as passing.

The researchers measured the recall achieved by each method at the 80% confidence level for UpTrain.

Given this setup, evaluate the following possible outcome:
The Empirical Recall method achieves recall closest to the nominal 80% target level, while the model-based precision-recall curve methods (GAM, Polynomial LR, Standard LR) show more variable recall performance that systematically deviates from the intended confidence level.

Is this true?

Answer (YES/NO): NO